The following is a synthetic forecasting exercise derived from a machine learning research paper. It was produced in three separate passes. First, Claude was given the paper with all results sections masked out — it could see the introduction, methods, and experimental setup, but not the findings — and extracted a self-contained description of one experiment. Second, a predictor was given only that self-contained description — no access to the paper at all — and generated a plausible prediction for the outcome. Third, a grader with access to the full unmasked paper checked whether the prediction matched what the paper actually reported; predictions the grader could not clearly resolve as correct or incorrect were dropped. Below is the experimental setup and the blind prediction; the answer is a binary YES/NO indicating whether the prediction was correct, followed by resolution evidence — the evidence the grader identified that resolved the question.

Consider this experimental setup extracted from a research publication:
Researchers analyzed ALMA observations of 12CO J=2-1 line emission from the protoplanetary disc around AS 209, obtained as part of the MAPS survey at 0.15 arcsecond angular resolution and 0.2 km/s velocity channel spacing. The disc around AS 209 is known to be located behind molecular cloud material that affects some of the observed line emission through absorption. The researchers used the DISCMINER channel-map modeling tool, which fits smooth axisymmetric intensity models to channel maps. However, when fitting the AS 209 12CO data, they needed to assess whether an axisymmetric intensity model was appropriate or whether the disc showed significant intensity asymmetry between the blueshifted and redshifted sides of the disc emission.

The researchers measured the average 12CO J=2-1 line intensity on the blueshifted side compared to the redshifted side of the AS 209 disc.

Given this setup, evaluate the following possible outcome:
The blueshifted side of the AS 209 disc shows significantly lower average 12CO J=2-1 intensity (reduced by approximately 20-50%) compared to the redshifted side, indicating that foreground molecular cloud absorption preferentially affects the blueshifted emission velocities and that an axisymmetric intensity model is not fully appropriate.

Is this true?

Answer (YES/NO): YES